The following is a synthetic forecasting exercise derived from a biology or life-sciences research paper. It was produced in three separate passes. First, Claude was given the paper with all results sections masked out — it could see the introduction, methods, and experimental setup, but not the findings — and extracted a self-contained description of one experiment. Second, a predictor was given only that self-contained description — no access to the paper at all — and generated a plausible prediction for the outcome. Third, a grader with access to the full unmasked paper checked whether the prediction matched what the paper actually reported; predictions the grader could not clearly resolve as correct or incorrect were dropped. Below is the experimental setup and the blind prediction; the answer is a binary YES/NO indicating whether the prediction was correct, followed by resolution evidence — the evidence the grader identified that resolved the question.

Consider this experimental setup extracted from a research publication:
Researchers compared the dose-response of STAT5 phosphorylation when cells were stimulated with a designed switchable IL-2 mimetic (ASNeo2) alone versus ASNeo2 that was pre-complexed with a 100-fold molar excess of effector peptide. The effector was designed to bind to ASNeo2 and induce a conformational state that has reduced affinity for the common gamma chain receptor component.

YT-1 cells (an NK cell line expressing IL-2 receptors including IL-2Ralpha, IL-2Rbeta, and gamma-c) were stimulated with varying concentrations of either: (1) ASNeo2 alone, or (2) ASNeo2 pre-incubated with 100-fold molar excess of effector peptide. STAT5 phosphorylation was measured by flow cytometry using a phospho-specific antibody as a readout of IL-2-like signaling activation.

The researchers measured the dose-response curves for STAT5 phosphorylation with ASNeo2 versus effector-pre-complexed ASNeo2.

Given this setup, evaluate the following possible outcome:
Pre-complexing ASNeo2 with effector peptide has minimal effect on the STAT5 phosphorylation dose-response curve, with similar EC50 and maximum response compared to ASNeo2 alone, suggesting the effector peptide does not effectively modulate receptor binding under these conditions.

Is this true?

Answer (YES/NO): NO